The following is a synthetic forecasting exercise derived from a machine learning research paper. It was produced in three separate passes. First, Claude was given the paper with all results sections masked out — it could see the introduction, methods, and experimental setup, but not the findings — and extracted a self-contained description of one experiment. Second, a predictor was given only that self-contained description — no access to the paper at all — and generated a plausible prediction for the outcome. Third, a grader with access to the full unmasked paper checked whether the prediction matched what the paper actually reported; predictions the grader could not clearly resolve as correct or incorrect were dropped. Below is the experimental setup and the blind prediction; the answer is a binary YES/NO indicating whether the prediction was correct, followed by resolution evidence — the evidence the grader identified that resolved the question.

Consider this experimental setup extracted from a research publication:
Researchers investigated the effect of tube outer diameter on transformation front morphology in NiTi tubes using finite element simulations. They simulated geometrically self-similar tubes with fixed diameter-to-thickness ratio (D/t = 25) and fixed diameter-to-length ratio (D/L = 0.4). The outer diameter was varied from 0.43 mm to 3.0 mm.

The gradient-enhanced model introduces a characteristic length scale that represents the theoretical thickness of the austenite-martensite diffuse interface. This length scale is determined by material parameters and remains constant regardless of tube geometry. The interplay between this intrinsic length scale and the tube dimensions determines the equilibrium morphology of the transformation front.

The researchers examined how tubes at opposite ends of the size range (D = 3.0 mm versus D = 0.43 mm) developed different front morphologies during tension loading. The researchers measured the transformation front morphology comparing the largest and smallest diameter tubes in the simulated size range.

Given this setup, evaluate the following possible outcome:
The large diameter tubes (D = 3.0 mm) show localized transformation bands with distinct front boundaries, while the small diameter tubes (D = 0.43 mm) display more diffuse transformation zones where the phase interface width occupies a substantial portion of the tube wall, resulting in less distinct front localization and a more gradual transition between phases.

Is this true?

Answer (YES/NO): YES